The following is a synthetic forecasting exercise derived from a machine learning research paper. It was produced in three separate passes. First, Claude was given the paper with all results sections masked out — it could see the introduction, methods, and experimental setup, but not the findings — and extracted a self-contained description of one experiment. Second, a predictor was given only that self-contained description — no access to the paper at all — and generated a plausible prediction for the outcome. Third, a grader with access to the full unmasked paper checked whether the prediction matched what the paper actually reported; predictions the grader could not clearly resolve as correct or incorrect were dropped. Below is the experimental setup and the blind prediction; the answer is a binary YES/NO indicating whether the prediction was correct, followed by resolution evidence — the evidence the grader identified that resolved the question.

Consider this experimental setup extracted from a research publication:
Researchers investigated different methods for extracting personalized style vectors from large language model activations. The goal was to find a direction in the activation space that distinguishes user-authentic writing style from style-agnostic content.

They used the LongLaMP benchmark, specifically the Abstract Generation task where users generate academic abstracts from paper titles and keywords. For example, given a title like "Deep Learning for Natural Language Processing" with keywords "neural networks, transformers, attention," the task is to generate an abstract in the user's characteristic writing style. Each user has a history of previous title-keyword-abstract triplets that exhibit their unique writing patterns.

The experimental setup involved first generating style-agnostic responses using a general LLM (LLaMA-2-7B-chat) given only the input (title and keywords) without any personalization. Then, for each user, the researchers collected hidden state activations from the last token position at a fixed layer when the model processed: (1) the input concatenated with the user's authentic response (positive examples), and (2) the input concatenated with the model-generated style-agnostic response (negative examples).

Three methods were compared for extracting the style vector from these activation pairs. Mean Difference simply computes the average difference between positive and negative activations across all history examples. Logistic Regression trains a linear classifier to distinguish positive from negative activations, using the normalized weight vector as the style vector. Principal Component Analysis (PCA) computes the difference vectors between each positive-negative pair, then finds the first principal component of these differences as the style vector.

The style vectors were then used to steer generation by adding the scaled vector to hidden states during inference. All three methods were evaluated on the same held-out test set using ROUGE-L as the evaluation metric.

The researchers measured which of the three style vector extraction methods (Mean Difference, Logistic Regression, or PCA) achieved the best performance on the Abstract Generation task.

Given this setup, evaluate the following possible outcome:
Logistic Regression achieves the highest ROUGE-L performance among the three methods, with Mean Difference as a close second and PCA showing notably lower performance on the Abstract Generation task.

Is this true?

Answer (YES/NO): NO